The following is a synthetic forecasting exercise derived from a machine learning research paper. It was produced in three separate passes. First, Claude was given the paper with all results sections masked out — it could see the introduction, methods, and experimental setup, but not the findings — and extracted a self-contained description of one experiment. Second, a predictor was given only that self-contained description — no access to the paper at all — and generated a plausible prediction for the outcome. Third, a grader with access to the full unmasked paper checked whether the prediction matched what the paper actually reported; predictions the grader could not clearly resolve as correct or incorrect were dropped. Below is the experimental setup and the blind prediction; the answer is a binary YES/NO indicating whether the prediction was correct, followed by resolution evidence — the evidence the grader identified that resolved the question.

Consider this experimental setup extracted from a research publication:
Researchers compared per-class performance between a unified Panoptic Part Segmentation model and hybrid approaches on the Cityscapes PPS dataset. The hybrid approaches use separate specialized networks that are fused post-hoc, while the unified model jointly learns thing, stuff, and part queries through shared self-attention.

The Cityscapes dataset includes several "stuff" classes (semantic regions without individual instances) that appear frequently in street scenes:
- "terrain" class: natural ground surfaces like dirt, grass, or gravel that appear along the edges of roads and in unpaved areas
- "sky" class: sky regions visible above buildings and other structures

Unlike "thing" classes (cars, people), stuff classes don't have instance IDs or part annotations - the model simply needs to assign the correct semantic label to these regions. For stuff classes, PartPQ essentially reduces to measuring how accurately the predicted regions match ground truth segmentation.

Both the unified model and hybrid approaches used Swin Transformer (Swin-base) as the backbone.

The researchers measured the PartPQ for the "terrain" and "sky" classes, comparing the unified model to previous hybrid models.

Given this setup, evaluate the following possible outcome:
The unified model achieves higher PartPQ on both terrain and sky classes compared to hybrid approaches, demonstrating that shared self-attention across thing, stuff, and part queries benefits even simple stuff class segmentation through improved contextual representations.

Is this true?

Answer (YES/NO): YES